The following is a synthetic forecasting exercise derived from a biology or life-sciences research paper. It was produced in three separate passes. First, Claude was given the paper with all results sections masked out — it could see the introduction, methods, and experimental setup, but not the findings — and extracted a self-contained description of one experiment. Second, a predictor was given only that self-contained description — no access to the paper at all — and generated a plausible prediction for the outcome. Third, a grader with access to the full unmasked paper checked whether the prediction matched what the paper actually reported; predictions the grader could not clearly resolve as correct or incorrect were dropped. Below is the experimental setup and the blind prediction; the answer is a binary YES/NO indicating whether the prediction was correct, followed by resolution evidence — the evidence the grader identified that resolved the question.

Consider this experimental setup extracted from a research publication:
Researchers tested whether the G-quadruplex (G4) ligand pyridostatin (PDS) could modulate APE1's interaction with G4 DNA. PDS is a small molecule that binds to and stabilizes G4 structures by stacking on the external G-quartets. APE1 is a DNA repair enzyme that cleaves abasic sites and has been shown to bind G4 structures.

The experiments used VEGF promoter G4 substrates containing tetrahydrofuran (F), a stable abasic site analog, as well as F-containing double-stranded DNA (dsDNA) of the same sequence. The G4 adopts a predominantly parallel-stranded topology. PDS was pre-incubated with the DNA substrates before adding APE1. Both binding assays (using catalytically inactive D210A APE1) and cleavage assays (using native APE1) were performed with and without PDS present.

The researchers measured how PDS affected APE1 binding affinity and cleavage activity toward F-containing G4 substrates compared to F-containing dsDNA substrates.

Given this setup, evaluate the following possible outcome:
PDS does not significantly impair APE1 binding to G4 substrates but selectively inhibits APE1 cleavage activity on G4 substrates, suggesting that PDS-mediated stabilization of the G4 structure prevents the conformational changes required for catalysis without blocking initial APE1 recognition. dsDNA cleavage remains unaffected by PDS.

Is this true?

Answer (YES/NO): NO